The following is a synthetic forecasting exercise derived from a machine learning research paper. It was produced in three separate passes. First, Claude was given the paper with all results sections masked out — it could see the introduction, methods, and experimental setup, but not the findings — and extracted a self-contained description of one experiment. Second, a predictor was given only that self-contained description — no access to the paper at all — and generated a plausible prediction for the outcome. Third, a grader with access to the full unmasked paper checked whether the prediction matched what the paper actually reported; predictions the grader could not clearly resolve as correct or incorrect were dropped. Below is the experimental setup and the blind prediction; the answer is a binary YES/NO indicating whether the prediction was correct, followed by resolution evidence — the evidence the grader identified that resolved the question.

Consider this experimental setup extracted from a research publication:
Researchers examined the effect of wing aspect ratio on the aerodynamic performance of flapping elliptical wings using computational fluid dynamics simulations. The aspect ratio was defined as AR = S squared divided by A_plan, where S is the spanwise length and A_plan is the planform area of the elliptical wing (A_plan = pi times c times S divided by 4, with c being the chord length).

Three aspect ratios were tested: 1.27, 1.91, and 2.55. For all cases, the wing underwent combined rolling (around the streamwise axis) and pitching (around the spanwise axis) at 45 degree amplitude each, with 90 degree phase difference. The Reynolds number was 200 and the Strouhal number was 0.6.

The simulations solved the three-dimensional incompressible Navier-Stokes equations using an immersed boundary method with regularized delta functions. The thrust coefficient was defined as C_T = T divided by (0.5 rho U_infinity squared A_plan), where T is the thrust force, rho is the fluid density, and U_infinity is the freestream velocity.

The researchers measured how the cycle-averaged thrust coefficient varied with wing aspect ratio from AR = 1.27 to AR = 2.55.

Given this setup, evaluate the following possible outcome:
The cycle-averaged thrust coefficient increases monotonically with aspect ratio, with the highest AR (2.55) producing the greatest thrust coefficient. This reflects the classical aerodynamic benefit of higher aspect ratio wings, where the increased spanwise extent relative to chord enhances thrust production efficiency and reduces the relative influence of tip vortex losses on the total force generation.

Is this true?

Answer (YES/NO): YES